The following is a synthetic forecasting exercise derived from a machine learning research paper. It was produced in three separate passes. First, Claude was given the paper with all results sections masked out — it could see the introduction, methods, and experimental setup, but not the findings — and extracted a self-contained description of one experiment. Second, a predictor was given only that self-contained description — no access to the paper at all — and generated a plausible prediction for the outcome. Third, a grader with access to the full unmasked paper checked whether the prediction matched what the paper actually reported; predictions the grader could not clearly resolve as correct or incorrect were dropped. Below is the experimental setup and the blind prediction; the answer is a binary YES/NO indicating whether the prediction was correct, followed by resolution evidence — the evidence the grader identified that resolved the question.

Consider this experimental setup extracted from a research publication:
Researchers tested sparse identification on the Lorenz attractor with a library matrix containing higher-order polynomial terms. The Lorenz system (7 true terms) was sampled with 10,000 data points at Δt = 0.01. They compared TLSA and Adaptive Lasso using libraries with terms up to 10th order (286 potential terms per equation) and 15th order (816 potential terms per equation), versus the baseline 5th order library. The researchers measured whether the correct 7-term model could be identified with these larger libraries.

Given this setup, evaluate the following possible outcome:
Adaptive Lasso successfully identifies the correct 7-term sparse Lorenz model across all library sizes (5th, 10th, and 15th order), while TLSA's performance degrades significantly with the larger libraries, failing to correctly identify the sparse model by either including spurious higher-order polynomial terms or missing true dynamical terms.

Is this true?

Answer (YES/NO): YES